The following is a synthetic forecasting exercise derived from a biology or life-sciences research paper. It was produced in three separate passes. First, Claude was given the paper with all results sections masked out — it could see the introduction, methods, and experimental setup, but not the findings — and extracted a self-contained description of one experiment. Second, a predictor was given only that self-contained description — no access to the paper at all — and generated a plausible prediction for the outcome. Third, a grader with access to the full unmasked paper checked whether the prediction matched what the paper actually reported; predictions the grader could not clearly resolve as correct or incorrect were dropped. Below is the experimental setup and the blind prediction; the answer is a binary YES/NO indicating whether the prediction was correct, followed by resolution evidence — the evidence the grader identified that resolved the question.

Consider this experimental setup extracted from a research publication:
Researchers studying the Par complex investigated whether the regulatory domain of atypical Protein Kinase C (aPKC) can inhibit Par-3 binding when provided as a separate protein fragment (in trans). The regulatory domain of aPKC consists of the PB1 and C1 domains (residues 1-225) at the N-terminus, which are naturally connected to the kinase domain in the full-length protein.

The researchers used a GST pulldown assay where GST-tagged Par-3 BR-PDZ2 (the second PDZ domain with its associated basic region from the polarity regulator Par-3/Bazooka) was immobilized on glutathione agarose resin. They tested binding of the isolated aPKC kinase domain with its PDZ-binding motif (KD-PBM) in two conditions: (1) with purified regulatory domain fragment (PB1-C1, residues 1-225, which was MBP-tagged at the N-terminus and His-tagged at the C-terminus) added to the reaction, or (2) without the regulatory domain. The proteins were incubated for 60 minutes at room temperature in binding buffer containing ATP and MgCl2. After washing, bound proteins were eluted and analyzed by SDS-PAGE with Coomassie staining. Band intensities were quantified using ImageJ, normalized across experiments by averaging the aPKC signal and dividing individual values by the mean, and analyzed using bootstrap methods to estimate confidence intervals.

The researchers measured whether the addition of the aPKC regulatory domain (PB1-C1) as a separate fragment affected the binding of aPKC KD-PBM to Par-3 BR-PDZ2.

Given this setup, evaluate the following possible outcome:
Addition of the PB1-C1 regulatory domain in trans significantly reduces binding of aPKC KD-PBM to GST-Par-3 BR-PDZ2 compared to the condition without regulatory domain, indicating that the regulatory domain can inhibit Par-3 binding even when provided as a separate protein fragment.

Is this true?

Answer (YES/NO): YES